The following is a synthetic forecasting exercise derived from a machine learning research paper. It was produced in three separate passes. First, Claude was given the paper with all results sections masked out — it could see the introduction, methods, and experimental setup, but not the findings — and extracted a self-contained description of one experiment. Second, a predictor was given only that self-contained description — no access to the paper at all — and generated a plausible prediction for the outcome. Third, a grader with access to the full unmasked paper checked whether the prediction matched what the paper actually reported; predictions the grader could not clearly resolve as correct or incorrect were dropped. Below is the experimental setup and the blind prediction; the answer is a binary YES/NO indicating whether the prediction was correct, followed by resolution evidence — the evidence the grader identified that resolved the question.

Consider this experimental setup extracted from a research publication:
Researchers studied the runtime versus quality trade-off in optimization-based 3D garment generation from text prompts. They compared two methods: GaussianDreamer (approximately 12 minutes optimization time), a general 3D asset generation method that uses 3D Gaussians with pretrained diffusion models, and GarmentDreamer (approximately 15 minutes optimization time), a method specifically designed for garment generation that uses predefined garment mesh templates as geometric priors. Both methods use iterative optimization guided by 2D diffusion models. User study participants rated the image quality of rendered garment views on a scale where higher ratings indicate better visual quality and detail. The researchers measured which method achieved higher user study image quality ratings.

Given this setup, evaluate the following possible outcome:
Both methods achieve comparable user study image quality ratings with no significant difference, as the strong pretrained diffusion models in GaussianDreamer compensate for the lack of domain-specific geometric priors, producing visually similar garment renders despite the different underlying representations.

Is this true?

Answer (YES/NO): NO